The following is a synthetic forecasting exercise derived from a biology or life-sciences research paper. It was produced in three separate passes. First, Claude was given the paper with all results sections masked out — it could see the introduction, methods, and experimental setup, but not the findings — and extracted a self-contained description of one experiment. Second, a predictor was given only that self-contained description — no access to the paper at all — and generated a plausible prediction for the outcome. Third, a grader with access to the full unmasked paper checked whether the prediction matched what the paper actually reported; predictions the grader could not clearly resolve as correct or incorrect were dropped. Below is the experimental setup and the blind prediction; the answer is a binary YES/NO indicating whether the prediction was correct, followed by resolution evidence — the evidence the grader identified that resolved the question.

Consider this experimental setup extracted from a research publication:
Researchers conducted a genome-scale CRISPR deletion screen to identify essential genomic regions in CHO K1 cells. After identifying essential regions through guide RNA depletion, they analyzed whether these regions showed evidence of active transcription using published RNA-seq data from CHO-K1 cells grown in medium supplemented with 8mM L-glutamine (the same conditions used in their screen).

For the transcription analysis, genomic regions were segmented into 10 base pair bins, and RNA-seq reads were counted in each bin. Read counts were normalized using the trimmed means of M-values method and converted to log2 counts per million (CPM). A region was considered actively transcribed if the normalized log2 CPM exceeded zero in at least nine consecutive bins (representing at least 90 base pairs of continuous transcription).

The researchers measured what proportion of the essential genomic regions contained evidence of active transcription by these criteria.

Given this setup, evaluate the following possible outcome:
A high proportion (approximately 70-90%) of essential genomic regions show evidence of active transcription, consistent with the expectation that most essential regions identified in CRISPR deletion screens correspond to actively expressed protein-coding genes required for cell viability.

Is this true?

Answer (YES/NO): NO